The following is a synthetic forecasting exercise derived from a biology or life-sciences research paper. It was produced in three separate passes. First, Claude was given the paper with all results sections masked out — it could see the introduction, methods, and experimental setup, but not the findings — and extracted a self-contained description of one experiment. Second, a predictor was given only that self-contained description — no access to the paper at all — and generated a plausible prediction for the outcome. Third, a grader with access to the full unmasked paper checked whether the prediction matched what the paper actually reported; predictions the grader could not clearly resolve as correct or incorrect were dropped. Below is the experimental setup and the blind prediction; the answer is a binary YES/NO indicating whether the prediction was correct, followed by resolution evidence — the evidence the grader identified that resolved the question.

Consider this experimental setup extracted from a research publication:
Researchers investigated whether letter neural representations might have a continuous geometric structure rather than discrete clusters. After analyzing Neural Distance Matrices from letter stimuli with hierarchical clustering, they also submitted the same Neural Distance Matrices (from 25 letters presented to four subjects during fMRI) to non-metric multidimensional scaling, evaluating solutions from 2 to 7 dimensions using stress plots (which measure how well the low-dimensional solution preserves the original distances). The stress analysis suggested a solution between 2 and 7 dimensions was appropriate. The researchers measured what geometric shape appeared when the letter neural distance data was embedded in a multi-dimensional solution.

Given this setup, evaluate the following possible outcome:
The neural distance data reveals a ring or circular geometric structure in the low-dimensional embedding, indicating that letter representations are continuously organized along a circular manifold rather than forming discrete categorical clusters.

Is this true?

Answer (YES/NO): NO